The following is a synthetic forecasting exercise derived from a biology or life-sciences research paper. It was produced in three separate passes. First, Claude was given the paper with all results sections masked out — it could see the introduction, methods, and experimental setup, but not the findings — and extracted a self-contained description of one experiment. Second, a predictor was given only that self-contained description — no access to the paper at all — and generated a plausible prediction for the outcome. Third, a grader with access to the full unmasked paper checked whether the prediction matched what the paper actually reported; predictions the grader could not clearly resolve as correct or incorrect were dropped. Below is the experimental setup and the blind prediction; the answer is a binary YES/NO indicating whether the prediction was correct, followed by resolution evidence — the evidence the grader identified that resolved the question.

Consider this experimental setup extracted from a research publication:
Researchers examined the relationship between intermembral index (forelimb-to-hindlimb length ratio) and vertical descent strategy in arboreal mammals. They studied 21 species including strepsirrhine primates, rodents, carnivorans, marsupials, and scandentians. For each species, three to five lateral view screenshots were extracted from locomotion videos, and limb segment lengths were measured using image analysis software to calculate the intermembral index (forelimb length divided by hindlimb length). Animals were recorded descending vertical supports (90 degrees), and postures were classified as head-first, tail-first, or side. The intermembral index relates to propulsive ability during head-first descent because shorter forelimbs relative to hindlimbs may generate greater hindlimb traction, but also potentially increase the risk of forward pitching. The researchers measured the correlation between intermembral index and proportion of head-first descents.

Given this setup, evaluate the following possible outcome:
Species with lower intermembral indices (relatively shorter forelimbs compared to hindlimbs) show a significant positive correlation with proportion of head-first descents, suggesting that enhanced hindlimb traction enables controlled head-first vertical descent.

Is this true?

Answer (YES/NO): NO